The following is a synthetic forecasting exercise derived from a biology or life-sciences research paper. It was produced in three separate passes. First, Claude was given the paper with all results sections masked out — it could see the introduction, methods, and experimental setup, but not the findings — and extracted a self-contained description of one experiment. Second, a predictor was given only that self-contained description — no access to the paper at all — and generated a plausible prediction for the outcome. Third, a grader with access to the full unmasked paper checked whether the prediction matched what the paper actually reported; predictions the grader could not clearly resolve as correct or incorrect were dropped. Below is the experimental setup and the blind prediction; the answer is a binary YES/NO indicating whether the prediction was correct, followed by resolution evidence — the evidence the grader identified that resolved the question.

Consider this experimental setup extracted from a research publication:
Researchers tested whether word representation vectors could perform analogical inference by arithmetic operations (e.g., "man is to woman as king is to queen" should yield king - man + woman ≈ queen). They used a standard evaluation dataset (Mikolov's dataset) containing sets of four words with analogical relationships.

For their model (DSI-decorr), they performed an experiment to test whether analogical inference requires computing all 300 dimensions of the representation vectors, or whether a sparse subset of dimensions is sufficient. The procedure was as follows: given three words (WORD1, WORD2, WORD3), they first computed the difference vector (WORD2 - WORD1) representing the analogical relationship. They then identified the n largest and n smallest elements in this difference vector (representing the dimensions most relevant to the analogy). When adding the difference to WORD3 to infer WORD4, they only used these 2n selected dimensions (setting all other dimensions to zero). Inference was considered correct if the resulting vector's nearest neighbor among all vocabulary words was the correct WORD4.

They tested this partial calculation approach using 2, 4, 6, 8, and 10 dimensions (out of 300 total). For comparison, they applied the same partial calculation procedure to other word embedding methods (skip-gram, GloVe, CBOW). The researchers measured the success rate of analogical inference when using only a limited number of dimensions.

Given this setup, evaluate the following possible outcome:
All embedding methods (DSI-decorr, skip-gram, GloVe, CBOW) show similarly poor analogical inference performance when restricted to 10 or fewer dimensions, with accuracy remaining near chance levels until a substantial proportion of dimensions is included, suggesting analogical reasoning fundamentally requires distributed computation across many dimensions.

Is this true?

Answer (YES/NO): NO